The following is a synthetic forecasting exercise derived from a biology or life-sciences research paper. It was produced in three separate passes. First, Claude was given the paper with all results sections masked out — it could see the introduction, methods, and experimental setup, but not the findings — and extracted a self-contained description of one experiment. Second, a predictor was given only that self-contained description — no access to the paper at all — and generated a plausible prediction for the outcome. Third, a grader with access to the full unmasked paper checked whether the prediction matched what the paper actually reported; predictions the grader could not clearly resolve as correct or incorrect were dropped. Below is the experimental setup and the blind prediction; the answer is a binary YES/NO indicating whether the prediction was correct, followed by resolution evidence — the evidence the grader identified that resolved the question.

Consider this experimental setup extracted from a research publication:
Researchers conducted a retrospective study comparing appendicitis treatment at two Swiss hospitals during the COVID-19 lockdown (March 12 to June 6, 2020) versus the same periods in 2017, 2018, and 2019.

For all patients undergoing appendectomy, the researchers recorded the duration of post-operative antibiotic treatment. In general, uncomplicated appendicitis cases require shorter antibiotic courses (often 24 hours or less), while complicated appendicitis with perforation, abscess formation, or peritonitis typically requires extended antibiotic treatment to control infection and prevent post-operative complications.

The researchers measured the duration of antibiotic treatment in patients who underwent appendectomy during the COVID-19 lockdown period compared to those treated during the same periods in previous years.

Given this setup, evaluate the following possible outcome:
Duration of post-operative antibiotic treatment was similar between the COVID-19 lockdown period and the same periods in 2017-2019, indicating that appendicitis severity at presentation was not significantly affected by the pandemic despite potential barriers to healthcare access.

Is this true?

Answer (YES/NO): NO